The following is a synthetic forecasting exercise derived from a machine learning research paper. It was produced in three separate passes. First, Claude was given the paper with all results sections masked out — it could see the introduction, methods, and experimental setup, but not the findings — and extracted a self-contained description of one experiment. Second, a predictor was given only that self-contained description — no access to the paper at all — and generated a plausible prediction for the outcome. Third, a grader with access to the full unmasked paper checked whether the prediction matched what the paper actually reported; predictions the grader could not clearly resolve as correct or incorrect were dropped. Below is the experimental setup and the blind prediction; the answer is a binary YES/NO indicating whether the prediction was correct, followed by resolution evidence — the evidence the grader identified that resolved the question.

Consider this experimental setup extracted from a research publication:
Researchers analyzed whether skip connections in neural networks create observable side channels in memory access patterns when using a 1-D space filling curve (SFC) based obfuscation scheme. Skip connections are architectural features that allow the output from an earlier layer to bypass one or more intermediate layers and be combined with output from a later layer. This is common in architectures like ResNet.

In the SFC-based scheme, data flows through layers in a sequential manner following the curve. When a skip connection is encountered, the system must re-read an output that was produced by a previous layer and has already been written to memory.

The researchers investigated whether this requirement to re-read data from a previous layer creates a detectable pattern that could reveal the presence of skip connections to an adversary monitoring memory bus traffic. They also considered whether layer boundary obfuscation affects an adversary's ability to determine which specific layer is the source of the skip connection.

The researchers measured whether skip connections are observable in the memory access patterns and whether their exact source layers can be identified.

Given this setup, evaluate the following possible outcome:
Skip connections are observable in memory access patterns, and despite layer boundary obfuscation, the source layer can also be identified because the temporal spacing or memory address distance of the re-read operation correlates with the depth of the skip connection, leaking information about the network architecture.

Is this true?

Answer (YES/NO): NO